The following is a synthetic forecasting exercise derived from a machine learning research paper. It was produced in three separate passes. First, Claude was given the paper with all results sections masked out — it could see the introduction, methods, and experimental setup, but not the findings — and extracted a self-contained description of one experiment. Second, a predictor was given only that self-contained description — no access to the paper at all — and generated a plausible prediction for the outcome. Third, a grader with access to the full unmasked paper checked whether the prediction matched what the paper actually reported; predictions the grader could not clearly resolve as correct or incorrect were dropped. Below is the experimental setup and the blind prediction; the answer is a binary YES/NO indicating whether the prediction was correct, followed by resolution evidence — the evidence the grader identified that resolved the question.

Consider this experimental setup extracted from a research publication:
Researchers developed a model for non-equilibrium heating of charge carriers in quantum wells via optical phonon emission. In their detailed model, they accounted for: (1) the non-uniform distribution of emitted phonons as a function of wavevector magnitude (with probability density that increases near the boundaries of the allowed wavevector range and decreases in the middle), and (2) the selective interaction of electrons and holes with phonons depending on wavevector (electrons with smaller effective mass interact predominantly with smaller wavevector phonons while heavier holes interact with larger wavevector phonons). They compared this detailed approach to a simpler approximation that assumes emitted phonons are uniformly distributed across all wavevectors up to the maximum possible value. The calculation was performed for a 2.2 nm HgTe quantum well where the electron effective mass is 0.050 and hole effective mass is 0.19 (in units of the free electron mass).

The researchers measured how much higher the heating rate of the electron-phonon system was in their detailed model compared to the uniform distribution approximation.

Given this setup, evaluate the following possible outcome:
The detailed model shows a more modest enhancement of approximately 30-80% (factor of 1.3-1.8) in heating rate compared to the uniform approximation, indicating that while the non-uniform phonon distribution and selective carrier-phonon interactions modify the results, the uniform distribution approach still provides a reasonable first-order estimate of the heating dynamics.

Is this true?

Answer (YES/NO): NO